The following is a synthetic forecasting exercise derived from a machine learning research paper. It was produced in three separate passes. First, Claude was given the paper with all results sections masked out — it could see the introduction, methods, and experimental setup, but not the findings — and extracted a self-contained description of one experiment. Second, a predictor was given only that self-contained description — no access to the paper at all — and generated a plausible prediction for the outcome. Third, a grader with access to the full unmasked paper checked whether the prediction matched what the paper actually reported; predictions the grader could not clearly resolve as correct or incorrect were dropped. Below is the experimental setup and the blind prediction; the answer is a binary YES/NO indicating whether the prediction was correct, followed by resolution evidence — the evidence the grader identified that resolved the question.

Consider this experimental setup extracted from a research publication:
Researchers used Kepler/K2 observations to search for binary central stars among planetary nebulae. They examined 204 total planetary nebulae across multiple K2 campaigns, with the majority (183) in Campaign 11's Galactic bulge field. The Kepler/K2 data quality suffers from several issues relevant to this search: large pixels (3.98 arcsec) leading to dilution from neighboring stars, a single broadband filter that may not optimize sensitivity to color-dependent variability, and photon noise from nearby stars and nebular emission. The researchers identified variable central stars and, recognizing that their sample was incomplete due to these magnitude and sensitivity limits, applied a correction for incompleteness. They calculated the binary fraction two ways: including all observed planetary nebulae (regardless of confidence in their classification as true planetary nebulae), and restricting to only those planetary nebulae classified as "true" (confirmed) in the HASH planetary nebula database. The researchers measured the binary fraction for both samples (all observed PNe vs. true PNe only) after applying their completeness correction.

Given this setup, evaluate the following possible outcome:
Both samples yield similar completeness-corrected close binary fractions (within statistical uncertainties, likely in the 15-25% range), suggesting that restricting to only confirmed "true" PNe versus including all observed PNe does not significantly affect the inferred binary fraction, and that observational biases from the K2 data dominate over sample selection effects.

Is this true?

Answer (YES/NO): YES